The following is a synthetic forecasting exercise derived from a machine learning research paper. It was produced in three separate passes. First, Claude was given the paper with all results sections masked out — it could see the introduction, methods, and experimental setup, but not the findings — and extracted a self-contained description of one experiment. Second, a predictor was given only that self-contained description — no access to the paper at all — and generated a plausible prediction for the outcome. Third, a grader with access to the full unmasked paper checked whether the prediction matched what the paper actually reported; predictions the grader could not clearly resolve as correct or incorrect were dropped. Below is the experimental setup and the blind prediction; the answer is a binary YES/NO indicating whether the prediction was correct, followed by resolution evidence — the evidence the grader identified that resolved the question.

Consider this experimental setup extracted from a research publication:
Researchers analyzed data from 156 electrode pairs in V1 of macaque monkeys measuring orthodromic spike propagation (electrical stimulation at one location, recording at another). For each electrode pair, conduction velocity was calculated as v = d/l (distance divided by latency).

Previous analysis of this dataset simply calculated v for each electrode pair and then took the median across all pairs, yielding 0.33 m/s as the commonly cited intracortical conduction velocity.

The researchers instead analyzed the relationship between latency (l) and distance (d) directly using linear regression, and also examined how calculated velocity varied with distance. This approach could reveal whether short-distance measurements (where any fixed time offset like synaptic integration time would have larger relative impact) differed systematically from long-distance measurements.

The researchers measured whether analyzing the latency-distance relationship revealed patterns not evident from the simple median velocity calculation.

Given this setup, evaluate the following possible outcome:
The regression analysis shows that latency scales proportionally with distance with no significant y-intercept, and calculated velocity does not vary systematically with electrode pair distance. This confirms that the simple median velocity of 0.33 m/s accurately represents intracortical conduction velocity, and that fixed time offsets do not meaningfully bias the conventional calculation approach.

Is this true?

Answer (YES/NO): NO